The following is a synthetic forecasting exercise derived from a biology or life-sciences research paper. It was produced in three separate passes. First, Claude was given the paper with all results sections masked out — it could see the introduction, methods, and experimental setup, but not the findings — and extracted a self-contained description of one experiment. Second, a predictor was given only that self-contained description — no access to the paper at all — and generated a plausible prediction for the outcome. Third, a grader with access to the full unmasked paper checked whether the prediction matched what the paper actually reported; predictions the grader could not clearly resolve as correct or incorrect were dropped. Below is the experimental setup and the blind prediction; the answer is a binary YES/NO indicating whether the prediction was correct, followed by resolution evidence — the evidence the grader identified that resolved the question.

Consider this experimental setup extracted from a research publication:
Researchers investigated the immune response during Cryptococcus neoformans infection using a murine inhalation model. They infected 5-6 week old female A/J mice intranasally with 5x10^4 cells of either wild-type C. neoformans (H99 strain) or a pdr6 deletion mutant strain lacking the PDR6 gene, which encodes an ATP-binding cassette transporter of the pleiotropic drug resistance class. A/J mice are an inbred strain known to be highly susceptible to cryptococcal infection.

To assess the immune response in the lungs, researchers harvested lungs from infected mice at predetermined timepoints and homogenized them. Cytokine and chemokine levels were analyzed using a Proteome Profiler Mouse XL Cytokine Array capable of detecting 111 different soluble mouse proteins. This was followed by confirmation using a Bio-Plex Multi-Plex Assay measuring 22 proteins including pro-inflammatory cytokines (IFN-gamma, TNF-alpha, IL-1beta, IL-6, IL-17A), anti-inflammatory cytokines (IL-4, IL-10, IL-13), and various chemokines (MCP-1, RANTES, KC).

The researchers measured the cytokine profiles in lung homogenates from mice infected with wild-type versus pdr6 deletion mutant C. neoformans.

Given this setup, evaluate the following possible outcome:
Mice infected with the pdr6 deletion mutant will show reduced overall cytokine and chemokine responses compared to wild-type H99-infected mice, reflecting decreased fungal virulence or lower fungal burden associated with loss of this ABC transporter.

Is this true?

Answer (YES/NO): NO